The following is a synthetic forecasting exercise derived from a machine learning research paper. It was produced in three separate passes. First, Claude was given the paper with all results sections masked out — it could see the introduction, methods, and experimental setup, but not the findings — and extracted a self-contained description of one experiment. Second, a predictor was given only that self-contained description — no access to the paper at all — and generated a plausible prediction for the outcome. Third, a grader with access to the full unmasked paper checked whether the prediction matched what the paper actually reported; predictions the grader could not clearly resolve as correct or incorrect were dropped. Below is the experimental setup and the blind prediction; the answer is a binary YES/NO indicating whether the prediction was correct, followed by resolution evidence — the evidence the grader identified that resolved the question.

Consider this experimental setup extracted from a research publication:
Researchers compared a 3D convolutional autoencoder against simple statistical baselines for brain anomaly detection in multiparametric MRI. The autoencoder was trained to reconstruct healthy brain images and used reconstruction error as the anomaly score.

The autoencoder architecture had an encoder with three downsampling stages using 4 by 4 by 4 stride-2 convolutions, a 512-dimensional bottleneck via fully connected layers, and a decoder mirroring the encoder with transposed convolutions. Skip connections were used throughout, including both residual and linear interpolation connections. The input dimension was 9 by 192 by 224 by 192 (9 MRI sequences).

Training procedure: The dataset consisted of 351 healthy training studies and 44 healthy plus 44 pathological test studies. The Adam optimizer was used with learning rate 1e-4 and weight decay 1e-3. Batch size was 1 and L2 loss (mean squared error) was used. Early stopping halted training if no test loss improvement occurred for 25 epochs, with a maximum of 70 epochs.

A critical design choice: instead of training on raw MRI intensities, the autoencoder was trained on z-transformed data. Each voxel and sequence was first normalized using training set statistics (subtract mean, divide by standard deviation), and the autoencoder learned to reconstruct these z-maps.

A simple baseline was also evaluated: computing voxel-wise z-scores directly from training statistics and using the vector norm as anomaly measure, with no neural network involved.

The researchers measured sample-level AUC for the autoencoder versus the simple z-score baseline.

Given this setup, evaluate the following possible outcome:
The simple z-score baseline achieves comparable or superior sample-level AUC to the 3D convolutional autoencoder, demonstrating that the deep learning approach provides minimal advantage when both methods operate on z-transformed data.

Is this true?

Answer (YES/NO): NO